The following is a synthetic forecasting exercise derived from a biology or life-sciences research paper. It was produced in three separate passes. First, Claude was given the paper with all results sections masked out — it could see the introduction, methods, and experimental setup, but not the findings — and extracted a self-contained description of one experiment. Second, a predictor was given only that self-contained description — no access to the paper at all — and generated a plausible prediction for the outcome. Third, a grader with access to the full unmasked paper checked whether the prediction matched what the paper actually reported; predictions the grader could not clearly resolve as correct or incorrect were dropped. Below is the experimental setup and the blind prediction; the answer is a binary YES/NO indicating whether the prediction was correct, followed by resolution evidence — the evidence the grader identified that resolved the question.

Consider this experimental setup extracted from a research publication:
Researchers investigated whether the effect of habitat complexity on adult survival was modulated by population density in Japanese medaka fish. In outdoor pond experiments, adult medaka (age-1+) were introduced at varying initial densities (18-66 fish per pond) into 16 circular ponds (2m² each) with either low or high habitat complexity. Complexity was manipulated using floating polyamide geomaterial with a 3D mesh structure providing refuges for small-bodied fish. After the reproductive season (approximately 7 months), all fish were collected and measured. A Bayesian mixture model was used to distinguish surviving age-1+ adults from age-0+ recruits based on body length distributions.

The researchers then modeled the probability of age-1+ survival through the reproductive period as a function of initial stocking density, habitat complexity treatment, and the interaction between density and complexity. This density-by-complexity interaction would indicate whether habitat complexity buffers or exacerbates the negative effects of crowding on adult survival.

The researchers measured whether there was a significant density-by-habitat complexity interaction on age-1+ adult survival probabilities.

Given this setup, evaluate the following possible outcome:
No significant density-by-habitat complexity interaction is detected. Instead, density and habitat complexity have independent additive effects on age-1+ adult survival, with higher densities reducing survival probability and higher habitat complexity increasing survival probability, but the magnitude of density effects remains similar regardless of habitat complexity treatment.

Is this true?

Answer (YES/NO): NO